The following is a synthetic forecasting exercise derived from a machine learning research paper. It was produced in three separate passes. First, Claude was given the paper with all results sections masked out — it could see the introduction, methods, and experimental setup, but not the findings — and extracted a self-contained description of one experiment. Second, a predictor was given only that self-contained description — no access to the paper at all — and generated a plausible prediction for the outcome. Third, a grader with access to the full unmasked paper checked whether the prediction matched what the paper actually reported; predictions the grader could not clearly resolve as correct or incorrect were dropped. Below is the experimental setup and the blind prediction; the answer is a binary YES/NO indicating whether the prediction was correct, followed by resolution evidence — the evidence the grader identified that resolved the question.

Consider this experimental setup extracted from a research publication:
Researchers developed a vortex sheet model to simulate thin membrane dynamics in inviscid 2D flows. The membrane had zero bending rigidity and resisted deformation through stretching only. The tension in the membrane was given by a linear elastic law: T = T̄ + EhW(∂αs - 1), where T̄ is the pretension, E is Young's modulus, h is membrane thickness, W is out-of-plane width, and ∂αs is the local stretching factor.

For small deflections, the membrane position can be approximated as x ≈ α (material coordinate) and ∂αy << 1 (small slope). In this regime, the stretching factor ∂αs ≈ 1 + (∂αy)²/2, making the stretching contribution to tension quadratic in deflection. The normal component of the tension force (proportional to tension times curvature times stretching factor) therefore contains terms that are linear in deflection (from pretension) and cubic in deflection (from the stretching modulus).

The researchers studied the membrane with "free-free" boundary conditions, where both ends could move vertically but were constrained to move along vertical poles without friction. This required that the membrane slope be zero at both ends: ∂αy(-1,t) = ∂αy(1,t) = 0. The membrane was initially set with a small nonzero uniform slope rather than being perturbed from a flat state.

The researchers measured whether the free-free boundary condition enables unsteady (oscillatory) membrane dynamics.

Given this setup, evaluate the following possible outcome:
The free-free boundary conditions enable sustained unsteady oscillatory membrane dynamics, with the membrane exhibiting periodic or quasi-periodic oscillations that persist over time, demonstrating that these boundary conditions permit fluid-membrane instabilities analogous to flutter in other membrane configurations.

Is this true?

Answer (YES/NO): YES